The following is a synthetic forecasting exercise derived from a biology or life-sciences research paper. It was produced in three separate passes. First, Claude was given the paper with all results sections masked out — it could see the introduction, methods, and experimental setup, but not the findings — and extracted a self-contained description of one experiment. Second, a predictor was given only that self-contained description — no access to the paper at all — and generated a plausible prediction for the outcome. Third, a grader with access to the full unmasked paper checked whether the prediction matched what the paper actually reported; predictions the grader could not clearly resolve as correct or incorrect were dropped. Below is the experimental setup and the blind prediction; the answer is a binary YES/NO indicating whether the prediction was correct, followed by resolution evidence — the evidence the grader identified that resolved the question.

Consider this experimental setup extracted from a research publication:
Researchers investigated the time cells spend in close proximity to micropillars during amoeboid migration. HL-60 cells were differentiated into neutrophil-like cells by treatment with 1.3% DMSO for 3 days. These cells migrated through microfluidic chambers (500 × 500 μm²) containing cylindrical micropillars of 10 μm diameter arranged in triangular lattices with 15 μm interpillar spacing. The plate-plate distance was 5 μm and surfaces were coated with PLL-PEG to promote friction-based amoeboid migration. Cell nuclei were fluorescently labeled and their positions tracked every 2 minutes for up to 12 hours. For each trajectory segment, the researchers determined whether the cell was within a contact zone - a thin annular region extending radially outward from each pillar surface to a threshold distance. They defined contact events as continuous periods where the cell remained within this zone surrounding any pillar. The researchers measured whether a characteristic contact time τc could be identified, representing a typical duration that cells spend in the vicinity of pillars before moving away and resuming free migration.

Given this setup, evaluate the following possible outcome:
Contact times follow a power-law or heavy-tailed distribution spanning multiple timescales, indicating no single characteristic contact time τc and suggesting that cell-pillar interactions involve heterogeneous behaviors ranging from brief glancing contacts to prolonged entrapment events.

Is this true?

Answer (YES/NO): NO